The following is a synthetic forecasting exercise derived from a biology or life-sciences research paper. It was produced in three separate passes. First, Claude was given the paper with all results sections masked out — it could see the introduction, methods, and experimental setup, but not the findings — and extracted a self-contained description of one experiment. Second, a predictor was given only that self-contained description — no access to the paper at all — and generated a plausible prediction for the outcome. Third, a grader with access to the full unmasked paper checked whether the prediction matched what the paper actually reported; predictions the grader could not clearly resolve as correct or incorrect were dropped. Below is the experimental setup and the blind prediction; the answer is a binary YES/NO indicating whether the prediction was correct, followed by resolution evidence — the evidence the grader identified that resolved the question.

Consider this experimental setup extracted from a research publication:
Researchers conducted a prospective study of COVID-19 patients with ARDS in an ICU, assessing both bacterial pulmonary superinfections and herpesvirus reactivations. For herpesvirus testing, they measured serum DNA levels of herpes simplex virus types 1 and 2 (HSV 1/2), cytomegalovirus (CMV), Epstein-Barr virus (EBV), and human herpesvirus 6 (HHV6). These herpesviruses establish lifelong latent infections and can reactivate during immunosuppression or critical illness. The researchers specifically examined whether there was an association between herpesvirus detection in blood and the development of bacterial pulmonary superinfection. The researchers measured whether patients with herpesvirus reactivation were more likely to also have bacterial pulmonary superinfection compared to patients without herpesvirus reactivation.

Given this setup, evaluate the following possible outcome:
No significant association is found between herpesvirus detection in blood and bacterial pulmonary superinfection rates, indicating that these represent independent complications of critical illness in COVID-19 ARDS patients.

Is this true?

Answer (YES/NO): NO